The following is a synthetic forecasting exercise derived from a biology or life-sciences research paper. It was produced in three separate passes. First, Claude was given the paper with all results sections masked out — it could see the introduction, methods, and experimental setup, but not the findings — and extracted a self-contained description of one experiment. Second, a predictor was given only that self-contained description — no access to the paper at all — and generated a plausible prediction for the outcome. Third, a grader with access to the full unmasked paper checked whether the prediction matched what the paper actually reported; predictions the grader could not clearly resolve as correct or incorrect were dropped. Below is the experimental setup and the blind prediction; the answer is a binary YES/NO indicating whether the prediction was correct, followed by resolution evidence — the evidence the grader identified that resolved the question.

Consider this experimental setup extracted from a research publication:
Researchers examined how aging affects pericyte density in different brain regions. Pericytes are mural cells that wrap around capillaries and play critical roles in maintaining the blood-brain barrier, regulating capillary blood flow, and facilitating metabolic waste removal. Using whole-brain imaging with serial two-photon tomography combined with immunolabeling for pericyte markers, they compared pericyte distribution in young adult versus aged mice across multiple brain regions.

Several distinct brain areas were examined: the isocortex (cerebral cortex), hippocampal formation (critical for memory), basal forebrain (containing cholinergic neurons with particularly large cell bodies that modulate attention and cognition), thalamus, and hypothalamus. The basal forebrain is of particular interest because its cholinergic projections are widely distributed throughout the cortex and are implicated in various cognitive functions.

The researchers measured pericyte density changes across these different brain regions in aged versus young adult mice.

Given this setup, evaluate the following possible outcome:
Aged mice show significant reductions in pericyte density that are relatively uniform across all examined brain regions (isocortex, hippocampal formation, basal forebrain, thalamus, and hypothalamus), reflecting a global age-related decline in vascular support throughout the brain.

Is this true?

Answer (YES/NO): NO